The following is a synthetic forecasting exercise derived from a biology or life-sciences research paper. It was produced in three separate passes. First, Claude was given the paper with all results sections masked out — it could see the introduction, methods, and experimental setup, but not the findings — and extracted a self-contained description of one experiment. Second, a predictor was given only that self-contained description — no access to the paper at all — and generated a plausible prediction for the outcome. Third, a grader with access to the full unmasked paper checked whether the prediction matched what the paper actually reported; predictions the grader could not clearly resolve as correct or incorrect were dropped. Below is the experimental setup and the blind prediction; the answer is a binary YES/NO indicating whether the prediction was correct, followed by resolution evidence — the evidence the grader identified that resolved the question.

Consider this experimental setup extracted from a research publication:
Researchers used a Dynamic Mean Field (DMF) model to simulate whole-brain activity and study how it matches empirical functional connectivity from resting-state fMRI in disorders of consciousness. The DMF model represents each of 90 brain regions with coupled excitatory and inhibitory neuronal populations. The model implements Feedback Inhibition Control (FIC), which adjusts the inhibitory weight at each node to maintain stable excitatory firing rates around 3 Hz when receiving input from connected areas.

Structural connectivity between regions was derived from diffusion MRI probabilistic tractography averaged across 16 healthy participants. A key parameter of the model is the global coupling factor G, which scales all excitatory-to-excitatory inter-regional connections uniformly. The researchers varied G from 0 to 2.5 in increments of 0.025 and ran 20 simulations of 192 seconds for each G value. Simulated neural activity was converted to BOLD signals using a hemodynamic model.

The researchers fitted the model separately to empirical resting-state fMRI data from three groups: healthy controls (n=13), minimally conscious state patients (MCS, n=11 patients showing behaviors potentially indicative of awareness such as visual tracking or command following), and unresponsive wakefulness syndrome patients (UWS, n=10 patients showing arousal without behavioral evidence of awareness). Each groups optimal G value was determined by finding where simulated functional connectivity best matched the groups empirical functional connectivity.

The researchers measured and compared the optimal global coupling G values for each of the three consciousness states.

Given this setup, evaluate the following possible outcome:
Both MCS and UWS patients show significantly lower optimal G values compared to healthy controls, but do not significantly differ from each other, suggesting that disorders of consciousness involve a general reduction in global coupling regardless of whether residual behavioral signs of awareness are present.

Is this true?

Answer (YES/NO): NO